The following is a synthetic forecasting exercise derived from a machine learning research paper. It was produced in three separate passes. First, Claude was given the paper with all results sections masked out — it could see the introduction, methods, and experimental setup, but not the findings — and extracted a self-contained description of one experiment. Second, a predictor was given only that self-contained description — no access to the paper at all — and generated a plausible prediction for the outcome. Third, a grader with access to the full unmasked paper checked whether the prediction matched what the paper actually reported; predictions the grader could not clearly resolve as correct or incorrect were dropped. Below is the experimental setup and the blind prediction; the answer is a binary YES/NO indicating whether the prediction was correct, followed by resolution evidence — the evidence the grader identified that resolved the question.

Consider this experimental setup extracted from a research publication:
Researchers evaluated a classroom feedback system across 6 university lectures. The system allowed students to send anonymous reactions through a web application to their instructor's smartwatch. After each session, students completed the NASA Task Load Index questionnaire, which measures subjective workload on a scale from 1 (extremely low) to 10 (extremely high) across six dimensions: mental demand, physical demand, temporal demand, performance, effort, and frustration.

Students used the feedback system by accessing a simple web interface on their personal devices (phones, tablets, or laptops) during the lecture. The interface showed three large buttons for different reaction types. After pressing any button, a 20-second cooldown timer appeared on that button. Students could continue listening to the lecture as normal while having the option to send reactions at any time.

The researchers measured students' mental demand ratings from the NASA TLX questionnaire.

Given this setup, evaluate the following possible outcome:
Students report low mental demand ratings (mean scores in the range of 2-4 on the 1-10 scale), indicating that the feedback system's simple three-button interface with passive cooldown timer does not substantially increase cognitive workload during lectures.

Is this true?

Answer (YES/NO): YES